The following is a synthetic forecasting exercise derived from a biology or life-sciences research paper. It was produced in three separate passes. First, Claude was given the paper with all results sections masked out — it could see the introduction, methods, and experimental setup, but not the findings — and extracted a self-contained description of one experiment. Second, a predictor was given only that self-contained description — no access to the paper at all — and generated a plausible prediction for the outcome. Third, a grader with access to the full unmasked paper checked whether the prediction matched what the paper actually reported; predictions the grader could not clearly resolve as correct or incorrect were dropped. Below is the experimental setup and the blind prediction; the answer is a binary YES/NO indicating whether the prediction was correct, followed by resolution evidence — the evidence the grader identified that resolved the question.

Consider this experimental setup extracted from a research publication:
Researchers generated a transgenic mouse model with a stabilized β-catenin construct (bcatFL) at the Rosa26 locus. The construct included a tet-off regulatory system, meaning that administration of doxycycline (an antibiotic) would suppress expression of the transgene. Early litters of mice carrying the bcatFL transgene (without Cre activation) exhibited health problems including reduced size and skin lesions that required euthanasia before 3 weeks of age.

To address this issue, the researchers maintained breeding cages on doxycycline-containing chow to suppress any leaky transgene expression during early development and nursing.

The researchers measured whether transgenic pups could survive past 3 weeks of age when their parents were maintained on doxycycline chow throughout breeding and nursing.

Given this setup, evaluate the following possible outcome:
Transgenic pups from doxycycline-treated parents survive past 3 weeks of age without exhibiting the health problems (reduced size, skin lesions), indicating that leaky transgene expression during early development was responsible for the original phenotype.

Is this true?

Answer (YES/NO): NO